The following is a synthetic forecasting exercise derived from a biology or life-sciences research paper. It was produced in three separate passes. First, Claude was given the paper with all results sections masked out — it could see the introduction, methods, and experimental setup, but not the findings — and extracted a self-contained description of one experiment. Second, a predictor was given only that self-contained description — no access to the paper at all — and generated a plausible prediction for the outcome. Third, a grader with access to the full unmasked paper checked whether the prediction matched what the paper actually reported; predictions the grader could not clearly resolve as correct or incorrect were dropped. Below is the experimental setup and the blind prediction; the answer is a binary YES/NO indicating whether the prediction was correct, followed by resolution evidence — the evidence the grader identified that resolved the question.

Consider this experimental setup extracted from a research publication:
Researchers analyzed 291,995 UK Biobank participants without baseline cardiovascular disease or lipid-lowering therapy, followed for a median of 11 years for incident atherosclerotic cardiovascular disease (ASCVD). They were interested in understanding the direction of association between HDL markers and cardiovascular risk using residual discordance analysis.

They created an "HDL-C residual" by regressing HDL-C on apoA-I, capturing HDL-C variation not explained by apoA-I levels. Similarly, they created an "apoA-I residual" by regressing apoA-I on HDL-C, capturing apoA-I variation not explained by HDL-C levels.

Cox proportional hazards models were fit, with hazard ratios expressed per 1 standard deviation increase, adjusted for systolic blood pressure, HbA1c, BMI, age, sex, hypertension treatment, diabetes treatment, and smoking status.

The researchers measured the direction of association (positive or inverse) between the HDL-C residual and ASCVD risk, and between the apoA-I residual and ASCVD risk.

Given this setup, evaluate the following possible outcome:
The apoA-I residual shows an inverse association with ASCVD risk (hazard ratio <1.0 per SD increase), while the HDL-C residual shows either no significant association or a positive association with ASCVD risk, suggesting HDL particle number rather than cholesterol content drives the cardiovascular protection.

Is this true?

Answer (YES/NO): NO